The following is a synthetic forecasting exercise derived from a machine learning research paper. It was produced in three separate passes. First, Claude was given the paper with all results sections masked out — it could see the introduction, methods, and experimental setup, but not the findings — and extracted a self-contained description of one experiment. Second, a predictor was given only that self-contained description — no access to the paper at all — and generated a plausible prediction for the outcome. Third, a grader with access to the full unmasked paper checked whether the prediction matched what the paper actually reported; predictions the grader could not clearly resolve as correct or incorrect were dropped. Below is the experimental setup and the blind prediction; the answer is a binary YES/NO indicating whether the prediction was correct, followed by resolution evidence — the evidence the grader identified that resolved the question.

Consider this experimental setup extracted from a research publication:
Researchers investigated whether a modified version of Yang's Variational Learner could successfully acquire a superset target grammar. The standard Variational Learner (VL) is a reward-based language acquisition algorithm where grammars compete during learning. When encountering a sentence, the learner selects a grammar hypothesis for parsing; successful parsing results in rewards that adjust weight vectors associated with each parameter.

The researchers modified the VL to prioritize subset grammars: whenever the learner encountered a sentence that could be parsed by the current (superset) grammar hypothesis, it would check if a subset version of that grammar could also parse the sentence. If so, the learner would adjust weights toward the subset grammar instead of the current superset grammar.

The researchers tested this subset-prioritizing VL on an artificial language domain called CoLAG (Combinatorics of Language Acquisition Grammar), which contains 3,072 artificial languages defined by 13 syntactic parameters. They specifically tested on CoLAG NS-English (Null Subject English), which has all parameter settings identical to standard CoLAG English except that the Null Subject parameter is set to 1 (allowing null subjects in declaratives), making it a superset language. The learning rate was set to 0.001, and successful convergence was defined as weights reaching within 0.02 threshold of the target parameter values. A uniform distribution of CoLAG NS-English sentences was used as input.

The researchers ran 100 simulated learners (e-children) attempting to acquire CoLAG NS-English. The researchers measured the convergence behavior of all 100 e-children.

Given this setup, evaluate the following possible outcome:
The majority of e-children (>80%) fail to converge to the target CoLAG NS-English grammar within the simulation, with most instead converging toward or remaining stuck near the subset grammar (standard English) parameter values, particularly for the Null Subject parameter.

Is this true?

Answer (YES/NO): YES